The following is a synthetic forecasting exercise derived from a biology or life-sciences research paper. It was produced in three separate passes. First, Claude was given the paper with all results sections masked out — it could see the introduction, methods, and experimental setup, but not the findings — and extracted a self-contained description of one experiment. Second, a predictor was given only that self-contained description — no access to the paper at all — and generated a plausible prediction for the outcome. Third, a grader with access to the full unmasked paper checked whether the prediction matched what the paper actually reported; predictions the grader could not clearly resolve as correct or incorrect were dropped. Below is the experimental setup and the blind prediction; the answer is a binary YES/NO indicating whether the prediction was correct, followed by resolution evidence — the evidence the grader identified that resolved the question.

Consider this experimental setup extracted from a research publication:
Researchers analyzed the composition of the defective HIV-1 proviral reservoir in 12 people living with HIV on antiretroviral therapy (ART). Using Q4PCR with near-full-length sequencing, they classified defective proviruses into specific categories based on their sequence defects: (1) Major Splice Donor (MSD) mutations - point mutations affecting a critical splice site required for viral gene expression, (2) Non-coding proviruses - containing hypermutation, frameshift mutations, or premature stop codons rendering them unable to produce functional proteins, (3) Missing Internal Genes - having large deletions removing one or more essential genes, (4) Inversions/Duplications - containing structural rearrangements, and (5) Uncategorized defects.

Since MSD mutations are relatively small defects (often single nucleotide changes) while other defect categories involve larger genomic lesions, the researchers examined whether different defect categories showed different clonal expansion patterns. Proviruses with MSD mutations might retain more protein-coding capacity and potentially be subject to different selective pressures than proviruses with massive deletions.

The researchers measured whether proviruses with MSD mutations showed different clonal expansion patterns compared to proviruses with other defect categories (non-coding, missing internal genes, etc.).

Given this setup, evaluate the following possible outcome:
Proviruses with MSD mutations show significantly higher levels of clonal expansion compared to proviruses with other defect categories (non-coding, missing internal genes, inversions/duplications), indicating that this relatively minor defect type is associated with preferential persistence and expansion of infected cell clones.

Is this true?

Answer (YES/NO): NO